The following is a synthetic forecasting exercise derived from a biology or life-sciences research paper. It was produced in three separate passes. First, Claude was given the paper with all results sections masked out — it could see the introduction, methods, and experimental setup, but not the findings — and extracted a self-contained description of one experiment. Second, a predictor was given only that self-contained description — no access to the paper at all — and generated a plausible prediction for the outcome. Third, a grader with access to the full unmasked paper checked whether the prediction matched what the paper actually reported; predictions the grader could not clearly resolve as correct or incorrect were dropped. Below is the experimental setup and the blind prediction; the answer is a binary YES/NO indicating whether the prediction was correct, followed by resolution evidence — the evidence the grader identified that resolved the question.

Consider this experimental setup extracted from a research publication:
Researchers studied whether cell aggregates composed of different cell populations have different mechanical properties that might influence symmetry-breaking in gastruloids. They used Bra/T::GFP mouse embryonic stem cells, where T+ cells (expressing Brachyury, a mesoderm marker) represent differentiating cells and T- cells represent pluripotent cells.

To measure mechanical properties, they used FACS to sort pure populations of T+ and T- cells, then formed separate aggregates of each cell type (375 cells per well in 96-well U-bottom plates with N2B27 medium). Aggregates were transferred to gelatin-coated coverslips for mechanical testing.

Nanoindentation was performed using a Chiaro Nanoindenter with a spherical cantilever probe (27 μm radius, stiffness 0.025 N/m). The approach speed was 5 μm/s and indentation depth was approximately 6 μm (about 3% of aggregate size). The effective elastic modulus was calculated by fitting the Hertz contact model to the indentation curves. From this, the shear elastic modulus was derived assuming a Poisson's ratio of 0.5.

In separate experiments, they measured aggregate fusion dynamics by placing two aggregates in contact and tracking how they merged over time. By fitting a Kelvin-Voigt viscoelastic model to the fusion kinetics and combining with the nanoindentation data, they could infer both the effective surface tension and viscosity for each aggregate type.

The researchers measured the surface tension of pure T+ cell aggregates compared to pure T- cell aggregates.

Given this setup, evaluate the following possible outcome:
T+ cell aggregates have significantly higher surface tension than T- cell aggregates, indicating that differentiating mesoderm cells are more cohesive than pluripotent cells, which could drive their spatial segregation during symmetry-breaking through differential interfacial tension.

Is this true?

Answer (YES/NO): YES